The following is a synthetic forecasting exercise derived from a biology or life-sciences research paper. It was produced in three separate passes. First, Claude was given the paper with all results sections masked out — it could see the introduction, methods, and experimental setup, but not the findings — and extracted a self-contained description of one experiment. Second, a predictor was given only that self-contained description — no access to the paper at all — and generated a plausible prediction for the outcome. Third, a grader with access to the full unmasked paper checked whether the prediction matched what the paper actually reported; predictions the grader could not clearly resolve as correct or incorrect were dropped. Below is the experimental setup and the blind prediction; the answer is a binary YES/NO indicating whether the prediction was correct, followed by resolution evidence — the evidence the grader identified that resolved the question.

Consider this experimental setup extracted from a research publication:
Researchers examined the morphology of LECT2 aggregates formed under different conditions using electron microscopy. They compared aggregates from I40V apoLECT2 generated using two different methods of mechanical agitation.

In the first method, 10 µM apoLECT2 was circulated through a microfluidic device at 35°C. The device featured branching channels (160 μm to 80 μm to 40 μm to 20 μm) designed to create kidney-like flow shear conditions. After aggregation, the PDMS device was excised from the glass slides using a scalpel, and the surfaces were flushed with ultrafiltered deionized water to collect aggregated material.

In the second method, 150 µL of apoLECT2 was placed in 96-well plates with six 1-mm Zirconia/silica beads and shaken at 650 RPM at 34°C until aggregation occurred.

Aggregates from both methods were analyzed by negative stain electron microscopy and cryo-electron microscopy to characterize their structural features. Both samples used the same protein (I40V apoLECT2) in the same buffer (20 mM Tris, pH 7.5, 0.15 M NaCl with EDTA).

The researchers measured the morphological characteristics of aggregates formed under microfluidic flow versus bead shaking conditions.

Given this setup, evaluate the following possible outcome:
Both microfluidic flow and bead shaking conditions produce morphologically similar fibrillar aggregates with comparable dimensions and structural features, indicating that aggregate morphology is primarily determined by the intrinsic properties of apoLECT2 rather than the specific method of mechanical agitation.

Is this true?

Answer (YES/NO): NO